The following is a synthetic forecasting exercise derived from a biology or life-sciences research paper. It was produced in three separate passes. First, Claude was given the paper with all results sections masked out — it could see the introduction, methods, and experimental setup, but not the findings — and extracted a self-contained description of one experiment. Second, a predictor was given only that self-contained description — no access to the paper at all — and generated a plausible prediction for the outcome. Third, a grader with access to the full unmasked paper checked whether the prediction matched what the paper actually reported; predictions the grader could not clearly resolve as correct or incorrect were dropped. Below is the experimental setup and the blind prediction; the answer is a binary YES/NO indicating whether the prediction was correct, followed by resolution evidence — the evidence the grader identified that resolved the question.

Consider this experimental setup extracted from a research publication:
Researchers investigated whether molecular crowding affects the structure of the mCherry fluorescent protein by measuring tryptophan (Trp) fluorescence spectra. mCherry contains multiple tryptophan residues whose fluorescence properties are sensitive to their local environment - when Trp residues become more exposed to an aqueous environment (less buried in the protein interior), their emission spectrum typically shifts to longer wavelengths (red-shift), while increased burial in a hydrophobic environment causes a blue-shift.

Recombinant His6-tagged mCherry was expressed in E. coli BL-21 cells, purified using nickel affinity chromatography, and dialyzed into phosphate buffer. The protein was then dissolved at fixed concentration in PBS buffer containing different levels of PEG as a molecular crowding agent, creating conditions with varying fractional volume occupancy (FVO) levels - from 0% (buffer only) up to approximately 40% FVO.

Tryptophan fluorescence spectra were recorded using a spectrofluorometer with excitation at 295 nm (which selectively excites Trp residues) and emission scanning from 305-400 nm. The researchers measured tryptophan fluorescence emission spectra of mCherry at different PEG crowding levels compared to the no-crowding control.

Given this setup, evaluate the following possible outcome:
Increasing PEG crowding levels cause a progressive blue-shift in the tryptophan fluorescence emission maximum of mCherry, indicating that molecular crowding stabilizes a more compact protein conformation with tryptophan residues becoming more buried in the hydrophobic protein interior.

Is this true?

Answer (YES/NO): NO